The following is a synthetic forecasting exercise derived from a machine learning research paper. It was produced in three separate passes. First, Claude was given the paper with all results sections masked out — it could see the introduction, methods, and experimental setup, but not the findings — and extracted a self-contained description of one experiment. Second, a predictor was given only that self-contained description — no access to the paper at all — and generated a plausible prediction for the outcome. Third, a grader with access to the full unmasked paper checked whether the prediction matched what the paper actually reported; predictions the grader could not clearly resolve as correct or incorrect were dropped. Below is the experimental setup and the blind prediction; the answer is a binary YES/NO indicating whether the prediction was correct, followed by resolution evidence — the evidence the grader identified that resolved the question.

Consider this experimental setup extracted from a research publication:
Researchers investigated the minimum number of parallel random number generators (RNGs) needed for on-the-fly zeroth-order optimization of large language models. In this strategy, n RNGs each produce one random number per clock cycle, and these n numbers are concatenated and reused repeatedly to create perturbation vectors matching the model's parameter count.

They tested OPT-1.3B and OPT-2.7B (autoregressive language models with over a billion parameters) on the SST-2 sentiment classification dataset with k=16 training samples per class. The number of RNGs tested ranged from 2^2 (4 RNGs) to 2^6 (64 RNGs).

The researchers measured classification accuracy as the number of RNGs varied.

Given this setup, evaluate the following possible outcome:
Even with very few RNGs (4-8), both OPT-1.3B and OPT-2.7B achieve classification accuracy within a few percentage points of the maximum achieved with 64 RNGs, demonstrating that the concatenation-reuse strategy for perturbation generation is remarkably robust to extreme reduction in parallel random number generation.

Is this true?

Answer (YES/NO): NO